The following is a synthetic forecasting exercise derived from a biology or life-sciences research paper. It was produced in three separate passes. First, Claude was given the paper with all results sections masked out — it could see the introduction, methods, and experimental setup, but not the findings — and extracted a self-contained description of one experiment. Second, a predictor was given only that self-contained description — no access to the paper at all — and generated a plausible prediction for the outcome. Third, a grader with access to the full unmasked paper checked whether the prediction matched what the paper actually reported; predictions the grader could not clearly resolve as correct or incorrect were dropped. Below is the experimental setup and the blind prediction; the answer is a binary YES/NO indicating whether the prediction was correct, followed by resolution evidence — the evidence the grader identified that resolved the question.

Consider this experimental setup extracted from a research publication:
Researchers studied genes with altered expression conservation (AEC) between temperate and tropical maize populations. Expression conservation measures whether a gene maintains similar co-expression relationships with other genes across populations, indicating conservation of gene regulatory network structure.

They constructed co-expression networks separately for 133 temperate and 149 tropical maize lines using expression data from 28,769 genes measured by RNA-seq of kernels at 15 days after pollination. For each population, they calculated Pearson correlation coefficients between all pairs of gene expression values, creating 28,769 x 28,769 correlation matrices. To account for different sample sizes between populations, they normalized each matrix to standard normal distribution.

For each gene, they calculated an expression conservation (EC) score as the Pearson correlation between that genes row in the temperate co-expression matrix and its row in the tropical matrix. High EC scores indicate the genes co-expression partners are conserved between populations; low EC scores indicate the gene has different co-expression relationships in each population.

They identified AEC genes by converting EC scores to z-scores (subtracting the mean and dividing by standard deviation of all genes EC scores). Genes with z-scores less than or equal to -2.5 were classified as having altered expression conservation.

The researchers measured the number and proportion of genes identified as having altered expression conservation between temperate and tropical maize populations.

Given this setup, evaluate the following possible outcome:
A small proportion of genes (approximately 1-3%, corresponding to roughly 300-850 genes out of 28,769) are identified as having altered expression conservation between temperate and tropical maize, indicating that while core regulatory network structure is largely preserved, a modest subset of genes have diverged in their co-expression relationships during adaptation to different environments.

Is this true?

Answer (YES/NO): YES